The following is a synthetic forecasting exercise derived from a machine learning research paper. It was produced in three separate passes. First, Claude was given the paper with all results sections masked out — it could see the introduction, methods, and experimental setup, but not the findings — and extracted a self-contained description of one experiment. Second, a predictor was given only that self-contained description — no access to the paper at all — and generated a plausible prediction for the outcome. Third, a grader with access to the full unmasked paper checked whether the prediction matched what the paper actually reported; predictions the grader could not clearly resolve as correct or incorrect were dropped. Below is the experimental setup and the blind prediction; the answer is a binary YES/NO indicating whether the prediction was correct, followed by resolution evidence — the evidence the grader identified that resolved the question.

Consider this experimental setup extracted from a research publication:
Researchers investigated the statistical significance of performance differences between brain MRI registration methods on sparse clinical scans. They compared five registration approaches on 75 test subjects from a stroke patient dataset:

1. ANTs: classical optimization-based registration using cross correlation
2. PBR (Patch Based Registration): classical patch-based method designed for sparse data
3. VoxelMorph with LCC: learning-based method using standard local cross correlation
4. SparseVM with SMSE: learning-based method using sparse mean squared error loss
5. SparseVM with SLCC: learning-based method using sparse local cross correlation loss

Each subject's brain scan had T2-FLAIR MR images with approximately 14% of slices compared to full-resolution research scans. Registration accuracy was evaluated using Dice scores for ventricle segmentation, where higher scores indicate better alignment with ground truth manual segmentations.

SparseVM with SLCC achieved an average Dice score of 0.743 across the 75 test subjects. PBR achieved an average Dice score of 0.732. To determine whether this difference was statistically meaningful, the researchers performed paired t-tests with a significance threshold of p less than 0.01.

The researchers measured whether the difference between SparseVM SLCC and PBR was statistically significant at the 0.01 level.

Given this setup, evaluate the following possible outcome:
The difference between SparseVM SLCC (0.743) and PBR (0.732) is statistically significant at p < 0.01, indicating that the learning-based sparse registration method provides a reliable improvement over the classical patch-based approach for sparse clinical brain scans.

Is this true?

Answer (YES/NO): NO